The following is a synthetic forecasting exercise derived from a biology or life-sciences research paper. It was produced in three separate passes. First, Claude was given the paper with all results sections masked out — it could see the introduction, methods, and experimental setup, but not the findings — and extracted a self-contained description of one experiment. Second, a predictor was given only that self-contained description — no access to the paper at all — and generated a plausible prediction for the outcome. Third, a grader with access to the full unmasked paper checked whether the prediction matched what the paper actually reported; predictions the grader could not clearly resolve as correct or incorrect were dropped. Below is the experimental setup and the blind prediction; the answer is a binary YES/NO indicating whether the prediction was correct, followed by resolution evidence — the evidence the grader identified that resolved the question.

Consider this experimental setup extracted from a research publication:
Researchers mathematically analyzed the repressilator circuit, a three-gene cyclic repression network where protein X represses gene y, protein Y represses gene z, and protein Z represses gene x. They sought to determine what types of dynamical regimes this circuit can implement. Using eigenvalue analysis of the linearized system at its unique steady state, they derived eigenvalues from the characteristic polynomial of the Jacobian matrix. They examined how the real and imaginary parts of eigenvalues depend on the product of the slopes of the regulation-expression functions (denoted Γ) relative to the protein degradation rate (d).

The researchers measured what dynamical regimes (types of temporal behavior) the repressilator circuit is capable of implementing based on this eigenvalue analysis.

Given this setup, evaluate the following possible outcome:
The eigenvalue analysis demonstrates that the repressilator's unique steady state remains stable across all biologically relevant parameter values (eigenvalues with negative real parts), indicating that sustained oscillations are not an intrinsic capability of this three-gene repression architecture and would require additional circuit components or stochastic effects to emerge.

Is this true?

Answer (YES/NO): NO